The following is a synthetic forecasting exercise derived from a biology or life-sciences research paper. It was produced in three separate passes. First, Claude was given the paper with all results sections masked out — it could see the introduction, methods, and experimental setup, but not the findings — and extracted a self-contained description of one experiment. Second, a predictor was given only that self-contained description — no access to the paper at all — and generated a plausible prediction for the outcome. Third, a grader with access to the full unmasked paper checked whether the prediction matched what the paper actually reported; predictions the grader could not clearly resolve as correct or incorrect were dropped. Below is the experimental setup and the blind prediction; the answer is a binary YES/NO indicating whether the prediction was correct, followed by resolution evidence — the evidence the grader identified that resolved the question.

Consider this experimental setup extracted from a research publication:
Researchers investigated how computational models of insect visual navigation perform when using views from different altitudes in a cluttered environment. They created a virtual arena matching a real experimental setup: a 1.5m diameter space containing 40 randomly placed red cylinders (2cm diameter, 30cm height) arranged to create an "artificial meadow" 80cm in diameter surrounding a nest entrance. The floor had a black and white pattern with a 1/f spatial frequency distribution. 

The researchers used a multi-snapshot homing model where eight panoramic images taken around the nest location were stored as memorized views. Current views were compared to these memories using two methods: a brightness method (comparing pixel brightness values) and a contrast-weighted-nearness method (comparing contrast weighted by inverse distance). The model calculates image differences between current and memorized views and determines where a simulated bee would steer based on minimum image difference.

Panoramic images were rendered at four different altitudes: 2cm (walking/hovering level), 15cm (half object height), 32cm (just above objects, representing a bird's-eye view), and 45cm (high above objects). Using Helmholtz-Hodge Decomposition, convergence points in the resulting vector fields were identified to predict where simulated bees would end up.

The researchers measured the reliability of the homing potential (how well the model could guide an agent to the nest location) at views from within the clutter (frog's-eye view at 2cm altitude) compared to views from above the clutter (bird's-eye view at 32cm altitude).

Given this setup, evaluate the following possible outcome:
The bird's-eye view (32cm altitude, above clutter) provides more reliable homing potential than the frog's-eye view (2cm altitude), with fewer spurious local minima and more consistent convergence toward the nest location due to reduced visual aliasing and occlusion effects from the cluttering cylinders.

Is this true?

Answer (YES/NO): YES